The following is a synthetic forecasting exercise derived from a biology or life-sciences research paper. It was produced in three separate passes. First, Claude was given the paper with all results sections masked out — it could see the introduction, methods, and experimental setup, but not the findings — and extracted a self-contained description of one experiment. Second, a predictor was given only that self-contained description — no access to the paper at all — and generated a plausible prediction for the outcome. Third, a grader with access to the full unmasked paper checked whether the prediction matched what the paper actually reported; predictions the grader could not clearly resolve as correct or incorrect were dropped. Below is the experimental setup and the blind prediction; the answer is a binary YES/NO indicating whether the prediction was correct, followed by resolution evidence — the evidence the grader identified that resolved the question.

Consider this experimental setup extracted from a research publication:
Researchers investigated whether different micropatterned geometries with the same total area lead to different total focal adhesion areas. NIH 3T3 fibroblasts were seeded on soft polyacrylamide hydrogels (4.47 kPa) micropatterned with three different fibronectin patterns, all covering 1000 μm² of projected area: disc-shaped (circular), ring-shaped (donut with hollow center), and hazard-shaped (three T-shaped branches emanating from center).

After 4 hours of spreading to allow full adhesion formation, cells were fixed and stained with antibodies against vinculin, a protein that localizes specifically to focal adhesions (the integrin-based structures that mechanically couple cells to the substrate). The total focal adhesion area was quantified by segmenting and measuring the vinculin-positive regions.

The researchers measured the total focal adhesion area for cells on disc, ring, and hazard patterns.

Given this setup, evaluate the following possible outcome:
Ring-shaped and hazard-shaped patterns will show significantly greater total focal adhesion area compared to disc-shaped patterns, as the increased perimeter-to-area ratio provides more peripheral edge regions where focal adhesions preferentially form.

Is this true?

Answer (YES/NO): NO